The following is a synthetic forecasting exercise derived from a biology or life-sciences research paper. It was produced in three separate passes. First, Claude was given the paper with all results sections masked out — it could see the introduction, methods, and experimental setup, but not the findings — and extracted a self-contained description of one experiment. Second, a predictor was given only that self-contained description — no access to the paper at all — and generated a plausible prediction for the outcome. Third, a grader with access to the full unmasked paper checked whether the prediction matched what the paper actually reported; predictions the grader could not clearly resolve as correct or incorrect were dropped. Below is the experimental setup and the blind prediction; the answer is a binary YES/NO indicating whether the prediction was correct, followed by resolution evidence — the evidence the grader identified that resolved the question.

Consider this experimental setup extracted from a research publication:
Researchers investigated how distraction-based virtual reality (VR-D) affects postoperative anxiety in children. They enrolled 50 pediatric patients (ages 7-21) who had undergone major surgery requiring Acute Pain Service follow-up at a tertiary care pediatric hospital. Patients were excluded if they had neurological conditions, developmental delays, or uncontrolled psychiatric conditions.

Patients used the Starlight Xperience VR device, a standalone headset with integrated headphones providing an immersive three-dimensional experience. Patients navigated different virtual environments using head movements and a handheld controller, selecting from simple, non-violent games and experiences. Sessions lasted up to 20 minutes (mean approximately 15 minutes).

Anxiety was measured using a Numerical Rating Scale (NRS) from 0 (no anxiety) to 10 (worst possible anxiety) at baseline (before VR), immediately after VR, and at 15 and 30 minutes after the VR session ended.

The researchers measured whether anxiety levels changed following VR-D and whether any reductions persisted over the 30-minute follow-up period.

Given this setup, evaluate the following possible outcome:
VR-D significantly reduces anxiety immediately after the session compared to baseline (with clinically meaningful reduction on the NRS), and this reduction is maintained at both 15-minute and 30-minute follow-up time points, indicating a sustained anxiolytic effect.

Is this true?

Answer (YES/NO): NO